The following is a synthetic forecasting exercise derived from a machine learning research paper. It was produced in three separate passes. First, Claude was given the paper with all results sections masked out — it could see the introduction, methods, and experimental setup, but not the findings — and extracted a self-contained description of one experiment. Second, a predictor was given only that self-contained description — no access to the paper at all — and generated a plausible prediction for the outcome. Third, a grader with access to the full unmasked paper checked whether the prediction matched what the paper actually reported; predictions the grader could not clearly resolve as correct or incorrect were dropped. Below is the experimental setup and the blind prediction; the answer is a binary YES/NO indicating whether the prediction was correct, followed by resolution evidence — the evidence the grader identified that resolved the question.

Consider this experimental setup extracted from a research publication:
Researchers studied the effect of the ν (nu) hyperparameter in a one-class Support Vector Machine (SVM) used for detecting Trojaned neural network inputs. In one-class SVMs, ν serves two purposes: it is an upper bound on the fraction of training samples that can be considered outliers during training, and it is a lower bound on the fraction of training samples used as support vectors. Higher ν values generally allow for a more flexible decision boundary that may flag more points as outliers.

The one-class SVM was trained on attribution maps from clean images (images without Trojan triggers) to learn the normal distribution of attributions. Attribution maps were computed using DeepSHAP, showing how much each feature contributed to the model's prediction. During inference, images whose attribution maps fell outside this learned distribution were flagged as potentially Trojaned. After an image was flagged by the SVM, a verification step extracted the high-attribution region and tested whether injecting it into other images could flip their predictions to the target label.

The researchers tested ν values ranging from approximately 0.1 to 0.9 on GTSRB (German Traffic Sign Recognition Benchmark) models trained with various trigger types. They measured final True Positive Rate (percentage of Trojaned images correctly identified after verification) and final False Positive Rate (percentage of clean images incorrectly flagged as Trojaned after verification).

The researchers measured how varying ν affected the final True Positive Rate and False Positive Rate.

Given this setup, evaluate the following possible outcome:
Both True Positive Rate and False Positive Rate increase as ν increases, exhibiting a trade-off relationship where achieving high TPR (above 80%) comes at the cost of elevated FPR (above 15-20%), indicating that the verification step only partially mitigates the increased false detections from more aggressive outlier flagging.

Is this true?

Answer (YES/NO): YES